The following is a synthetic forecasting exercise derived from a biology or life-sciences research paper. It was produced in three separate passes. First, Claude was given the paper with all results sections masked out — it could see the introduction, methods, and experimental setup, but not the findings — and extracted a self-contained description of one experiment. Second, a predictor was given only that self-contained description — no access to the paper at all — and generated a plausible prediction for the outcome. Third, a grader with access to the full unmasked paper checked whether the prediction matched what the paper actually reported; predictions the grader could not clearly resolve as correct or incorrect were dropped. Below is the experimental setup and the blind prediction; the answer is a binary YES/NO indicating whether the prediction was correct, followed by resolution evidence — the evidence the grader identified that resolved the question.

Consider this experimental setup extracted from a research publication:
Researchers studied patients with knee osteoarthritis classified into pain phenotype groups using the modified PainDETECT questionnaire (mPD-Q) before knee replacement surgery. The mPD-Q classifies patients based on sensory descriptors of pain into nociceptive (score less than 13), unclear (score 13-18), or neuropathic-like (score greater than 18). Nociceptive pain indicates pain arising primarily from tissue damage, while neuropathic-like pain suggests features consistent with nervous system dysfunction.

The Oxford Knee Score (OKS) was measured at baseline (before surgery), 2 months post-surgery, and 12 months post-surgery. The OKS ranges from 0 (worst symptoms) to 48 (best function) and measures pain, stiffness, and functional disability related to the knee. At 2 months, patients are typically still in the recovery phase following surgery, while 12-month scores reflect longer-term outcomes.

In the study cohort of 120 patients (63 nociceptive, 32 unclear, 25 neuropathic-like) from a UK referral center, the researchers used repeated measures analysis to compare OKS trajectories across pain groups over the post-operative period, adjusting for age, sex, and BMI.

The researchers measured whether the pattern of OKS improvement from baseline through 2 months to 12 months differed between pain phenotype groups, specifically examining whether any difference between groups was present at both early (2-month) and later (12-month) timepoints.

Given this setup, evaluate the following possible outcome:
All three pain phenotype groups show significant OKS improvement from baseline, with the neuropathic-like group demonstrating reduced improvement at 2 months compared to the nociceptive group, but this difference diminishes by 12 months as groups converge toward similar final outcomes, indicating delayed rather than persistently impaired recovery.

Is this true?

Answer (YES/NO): NO